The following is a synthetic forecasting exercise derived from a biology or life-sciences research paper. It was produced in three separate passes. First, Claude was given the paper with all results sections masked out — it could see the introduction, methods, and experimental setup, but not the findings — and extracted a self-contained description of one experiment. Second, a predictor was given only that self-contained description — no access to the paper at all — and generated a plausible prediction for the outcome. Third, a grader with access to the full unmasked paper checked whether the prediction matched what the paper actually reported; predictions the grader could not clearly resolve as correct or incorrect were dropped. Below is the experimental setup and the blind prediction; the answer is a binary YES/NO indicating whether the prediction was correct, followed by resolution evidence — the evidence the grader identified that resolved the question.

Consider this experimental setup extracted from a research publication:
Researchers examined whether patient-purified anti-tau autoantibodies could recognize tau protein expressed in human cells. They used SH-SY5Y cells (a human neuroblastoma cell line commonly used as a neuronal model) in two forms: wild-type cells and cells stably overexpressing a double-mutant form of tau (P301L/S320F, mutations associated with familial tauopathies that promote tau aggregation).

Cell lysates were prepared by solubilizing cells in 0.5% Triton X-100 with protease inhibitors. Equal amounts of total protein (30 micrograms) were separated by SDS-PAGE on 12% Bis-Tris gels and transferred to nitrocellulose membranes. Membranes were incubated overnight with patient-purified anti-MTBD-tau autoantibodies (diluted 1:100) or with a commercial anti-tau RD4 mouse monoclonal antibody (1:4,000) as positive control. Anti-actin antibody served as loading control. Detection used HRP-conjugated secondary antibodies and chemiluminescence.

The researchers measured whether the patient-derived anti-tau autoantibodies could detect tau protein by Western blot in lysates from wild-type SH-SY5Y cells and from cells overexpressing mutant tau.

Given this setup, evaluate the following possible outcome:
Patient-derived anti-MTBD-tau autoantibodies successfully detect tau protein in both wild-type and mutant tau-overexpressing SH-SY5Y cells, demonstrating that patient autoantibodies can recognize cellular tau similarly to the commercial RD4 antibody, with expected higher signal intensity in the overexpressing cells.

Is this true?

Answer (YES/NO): NO